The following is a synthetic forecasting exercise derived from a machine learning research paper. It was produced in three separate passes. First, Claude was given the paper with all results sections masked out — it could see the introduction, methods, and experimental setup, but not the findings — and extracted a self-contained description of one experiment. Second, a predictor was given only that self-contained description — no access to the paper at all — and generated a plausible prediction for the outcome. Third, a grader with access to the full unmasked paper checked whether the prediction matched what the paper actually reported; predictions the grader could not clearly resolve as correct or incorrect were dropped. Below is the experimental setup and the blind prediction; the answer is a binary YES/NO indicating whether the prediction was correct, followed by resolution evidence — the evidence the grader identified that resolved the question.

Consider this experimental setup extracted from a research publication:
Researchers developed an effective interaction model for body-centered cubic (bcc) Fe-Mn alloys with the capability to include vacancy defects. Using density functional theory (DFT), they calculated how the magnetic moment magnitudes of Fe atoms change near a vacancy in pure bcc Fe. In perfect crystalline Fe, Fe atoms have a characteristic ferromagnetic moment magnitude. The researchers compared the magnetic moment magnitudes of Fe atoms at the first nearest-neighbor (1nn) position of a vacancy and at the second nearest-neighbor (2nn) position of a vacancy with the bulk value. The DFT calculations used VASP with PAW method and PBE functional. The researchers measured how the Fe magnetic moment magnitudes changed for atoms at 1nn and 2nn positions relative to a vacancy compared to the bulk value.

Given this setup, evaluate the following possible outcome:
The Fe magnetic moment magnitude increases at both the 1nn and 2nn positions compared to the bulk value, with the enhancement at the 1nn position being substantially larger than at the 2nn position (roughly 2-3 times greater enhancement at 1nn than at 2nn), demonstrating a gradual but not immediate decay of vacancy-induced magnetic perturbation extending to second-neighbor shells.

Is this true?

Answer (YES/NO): NO